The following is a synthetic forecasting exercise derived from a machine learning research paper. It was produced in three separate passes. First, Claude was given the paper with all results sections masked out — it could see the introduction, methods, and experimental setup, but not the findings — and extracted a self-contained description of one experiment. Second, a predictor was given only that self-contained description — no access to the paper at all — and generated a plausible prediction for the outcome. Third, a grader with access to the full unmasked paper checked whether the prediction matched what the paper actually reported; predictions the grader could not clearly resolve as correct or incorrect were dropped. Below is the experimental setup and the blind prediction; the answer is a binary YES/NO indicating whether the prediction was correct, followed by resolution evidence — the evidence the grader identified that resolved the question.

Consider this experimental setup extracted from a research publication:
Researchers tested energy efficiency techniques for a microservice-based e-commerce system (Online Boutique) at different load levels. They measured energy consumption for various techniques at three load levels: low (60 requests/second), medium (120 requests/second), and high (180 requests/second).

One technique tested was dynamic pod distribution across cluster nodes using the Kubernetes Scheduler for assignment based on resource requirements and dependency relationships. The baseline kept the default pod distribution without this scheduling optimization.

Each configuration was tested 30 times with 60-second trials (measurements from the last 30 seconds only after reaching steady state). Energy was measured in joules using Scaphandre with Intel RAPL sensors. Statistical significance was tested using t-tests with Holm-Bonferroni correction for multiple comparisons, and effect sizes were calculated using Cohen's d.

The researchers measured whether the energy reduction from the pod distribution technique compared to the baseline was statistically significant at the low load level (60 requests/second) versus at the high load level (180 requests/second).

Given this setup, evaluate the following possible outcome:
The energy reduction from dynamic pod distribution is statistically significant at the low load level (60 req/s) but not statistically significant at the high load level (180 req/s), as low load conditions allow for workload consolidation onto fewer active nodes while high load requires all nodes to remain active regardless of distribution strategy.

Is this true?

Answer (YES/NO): NO